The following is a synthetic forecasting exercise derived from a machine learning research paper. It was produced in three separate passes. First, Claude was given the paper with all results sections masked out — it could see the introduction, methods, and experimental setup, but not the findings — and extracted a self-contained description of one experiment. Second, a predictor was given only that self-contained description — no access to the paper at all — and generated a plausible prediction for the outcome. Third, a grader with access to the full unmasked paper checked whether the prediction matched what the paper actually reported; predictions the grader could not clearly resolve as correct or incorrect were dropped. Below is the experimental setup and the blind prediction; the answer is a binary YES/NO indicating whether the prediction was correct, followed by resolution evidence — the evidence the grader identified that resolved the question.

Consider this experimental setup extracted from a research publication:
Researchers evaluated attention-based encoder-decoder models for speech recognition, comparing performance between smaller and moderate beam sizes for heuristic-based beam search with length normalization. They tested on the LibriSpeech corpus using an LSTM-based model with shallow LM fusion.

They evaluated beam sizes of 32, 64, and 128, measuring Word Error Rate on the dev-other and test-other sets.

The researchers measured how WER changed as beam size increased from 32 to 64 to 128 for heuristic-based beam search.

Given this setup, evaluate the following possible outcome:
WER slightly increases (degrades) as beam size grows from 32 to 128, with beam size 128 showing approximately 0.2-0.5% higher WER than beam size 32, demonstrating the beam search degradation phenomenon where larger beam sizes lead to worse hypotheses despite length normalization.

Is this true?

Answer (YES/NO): NO